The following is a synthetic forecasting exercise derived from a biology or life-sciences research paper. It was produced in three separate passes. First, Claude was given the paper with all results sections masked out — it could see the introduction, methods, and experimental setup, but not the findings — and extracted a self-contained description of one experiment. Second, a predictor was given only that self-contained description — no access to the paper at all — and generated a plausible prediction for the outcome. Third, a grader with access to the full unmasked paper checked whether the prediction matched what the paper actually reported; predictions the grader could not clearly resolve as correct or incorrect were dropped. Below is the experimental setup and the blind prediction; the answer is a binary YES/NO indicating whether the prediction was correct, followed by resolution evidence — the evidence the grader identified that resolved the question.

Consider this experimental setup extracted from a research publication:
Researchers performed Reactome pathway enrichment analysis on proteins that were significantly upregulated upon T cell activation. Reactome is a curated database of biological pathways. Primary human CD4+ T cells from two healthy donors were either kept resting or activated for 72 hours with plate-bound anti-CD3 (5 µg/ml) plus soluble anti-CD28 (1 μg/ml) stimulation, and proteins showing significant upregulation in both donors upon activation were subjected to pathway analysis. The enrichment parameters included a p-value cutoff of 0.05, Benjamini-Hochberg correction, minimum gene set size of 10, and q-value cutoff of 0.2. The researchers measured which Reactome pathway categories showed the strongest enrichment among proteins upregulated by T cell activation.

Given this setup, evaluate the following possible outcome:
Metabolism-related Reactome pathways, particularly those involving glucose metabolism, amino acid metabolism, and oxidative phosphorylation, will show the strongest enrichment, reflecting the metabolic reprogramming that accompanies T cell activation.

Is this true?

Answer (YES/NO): NO